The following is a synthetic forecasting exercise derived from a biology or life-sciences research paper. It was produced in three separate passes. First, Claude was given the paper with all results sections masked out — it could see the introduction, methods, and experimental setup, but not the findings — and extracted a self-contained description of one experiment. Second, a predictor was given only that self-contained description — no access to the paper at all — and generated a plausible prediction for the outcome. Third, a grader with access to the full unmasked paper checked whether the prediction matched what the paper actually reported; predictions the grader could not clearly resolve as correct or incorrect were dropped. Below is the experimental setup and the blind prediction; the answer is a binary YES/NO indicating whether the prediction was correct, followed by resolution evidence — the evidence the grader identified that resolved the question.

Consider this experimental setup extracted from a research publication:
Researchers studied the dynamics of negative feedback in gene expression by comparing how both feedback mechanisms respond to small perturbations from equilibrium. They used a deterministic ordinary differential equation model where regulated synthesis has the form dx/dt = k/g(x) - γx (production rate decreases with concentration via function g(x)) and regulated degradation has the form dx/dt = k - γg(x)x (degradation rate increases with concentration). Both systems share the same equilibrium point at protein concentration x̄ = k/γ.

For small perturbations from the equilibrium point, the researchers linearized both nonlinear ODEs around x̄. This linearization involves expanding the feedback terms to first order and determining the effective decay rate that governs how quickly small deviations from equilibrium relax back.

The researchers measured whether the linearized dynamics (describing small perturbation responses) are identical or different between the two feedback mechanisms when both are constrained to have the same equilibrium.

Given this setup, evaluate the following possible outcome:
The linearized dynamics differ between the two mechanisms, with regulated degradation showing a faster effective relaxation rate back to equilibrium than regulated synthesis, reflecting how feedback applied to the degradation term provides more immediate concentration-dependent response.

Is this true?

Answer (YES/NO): NO